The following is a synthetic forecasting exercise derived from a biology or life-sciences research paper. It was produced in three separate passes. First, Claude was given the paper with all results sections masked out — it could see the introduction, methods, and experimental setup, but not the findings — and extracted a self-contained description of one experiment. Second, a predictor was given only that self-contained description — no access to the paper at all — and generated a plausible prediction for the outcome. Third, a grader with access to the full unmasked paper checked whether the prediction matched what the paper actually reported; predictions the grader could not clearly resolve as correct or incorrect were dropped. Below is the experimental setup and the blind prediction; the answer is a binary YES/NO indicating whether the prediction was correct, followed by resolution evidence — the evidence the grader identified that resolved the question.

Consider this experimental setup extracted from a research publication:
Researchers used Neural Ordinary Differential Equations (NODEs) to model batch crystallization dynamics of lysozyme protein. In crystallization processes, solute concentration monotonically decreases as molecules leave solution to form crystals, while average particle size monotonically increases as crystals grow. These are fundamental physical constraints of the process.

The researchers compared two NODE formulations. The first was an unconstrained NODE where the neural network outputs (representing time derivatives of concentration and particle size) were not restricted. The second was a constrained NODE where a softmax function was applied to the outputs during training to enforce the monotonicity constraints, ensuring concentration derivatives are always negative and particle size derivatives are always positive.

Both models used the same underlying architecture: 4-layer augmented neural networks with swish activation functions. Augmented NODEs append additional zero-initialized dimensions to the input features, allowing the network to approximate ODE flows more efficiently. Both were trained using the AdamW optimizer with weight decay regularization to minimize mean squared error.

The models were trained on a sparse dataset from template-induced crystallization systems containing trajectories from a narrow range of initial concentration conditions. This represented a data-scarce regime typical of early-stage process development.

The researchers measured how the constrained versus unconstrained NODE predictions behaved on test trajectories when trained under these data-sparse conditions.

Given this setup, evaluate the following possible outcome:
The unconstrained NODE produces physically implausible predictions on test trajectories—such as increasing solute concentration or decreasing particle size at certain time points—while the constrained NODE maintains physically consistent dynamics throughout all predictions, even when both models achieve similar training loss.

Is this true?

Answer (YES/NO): YES